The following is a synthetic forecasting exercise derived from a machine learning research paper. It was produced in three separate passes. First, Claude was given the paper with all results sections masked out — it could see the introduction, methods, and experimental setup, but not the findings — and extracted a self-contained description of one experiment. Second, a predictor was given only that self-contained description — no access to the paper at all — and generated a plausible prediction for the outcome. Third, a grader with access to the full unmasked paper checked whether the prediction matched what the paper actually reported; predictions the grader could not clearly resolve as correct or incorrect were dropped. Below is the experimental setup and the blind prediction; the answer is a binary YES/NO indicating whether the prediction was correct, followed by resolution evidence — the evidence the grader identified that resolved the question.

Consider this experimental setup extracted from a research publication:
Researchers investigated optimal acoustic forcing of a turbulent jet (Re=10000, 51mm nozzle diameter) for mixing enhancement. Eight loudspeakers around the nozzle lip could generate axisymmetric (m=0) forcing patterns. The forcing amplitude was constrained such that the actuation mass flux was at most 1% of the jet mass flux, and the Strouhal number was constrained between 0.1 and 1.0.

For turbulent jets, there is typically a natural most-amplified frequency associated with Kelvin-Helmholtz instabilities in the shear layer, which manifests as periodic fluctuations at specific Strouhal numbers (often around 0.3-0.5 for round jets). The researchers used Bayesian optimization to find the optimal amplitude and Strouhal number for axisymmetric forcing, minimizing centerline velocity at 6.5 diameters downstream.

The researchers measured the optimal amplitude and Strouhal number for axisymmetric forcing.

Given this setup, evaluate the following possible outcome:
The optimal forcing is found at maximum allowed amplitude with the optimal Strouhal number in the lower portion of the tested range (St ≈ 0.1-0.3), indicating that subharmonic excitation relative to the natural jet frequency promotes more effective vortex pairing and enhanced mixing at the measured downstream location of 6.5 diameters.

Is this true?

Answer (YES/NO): NO